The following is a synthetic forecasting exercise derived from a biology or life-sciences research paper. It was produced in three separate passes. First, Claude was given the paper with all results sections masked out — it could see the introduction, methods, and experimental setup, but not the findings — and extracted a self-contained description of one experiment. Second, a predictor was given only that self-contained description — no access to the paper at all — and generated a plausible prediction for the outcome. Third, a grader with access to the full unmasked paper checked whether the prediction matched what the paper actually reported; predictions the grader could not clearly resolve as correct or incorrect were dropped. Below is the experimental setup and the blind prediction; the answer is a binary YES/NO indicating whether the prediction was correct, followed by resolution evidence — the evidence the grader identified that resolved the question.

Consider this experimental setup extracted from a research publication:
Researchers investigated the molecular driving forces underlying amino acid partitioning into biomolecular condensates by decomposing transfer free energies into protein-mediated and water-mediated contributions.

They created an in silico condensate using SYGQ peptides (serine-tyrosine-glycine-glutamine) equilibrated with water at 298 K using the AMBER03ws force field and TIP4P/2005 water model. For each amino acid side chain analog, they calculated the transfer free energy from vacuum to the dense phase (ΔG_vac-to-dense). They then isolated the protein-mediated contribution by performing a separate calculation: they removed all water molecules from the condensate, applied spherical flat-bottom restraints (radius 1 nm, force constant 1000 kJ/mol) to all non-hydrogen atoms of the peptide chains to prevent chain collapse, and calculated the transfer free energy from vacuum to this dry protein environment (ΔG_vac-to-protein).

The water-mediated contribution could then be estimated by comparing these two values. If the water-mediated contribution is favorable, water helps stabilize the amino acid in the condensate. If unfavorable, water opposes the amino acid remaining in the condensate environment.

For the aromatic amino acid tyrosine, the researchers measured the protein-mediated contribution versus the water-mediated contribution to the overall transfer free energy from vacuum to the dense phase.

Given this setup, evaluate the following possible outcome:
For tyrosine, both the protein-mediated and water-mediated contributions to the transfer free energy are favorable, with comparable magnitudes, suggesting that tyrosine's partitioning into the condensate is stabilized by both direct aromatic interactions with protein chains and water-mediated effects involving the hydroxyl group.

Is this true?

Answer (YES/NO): NO